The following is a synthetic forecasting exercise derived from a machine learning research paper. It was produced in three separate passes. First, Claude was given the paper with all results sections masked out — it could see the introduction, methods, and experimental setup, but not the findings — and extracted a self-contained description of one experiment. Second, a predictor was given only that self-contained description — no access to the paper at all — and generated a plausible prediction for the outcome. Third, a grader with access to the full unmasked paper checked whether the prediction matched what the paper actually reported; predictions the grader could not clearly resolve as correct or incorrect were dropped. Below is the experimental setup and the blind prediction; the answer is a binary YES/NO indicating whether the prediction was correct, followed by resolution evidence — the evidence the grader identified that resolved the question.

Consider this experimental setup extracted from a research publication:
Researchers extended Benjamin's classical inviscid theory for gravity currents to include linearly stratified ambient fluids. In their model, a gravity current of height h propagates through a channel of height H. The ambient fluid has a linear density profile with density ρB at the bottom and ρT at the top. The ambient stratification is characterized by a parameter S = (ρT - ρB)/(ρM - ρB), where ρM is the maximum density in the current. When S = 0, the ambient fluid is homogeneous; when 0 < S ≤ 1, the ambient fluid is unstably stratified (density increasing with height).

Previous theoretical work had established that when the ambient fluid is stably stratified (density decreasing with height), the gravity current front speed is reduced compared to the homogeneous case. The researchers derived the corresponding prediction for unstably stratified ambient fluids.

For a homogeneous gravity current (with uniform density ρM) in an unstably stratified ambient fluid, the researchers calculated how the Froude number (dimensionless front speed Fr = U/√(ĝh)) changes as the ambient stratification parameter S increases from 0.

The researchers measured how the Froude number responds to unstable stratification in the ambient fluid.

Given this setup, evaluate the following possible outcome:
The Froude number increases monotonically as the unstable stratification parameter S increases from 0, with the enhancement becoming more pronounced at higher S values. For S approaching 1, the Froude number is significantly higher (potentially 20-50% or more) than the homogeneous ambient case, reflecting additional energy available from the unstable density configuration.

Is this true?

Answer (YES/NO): NO